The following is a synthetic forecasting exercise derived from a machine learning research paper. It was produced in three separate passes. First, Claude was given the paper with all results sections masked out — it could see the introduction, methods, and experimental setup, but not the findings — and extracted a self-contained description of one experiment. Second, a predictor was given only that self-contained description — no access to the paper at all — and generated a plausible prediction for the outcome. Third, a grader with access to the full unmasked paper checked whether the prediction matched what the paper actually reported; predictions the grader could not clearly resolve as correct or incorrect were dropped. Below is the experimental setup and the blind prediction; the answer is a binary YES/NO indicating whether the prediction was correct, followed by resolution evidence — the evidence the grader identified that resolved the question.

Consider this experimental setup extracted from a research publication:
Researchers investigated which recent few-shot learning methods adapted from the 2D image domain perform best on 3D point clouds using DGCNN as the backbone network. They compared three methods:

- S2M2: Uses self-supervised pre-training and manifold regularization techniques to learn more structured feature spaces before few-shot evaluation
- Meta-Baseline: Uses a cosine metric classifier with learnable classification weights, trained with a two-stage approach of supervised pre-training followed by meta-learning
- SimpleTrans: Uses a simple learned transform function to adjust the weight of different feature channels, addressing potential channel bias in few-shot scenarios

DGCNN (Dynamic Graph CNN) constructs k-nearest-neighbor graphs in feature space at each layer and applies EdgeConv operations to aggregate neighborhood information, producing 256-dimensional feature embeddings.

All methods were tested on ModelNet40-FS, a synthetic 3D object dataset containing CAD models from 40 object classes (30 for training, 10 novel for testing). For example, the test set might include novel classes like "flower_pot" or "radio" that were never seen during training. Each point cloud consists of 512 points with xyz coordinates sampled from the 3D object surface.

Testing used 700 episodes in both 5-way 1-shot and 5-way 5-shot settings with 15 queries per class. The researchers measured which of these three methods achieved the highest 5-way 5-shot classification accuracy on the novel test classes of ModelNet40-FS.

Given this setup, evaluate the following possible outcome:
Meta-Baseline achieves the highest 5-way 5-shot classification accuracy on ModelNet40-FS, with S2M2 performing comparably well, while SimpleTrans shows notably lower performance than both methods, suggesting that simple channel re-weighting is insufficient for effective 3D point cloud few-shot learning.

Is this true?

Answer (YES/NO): NO